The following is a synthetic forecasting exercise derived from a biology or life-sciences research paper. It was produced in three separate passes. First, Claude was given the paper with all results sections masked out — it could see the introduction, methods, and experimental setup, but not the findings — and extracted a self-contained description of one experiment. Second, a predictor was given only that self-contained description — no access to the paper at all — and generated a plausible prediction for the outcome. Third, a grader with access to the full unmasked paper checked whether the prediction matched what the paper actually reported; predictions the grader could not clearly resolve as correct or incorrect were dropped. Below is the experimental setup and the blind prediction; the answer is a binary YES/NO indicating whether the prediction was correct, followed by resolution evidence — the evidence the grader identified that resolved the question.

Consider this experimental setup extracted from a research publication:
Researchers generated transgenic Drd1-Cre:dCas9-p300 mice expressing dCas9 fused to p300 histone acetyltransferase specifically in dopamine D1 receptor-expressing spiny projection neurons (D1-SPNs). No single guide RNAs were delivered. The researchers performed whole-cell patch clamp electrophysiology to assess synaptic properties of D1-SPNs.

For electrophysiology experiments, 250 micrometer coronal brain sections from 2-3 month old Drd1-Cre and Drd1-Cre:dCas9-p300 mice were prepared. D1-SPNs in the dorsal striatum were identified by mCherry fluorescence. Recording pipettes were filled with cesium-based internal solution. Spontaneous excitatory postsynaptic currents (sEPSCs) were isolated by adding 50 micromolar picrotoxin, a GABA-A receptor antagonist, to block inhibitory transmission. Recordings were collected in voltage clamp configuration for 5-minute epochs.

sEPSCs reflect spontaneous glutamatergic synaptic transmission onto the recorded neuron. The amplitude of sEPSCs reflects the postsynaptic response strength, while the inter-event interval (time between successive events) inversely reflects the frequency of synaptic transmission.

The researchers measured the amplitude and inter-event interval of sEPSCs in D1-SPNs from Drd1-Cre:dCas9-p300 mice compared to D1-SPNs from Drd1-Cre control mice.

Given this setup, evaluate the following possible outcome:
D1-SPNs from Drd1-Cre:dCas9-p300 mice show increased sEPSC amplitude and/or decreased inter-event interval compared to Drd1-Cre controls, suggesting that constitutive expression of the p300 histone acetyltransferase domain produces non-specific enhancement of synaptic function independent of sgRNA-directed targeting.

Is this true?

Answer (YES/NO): YES